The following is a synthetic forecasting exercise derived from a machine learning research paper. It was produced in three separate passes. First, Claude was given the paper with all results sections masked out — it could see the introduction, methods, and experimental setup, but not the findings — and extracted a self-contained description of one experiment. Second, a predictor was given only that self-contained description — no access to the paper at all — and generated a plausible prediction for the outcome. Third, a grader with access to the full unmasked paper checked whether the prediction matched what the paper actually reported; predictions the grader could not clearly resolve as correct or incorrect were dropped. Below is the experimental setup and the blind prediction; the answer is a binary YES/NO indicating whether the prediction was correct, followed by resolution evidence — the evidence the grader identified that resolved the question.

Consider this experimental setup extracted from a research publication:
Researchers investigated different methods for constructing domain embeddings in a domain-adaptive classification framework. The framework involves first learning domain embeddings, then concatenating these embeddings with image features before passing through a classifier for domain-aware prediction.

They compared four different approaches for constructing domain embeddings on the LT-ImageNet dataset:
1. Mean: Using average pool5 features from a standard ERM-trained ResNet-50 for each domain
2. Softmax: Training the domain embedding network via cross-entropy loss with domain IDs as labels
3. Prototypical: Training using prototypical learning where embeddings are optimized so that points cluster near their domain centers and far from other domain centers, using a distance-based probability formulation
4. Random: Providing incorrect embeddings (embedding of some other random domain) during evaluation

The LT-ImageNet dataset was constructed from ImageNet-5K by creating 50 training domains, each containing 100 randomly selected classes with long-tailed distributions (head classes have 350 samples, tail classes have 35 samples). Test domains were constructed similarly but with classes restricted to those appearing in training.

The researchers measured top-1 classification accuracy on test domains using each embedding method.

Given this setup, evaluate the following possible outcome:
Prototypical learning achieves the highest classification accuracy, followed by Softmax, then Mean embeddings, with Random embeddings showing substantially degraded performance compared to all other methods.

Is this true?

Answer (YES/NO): YES